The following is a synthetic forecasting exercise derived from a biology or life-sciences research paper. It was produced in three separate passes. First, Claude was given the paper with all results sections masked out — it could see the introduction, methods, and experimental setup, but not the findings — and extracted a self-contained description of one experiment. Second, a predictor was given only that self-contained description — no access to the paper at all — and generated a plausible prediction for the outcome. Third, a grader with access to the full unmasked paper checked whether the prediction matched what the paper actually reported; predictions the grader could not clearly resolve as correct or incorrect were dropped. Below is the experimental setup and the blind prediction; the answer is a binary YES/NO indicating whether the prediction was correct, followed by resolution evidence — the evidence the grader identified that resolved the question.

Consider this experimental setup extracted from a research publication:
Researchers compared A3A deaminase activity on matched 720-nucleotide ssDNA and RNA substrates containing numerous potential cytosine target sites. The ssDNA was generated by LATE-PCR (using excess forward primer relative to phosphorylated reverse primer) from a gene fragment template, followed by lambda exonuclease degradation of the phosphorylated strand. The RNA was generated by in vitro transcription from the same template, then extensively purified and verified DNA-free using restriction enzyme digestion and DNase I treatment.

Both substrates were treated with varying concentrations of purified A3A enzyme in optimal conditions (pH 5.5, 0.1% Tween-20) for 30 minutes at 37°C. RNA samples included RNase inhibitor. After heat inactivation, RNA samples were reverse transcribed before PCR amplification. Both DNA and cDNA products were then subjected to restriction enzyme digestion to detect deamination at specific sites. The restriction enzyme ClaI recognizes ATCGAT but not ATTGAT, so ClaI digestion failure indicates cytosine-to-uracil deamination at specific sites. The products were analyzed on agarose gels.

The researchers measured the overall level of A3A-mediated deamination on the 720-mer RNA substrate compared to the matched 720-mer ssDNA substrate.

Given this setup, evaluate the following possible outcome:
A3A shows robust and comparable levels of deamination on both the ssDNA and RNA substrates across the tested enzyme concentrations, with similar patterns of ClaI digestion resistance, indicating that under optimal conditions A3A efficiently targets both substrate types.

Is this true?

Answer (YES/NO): NO